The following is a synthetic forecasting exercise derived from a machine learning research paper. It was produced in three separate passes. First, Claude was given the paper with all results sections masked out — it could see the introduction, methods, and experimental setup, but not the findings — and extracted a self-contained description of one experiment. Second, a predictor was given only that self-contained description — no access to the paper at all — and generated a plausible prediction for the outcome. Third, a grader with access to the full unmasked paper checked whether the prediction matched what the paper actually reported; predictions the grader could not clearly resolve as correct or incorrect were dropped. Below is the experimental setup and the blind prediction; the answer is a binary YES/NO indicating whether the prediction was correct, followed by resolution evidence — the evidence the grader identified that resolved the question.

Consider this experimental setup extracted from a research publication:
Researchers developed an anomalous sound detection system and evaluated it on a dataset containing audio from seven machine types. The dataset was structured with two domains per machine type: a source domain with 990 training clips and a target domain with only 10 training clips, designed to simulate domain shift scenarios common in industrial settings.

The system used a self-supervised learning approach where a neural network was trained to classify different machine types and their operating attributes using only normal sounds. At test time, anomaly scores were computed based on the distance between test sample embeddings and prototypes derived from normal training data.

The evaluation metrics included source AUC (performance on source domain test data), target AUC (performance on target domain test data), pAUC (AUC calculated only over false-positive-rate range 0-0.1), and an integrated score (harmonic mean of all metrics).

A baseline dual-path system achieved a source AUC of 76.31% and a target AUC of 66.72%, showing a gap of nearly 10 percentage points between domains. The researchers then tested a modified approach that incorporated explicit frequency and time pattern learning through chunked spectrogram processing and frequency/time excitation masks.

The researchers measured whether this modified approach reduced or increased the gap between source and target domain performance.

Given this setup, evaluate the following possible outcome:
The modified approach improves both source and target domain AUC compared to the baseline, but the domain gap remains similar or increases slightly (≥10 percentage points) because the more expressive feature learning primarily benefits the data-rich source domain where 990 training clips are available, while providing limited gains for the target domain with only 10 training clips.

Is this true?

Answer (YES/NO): NO